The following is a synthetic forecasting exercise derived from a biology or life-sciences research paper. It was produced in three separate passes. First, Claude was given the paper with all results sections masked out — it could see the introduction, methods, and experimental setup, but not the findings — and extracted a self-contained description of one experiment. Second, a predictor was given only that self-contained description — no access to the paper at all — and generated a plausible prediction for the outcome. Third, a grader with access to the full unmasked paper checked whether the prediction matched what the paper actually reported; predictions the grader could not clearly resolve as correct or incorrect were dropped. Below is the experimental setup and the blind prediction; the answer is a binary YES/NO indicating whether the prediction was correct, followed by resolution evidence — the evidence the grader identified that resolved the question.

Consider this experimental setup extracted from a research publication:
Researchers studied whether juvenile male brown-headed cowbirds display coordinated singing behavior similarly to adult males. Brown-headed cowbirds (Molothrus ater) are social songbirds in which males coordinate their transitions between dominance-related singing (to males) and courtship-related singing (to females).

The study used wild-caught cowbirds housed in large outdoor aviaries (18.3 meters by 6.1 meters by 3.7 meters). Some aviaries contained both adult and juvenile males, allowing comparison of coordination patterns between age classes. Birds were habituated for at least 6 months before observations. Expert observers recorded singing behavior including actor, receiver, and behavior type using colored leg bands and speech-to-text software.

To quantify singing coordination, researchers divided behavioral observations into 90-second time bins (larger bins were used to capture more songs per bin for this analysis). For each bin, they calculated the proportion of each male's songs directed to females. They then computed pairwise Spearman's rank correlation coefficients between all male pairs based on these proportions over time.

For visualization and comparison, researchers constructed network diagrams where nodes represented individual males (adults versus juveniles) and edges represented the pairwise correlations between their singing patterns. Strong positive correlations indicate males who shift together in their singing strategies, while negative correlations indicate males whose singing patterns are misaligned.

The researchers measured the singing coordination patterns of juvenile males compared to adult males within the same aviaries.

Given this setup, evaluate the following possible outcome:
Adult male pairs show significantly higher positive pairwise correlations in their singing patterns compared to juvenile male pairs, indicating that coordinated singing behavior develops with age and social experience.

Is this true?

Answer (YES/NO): YES